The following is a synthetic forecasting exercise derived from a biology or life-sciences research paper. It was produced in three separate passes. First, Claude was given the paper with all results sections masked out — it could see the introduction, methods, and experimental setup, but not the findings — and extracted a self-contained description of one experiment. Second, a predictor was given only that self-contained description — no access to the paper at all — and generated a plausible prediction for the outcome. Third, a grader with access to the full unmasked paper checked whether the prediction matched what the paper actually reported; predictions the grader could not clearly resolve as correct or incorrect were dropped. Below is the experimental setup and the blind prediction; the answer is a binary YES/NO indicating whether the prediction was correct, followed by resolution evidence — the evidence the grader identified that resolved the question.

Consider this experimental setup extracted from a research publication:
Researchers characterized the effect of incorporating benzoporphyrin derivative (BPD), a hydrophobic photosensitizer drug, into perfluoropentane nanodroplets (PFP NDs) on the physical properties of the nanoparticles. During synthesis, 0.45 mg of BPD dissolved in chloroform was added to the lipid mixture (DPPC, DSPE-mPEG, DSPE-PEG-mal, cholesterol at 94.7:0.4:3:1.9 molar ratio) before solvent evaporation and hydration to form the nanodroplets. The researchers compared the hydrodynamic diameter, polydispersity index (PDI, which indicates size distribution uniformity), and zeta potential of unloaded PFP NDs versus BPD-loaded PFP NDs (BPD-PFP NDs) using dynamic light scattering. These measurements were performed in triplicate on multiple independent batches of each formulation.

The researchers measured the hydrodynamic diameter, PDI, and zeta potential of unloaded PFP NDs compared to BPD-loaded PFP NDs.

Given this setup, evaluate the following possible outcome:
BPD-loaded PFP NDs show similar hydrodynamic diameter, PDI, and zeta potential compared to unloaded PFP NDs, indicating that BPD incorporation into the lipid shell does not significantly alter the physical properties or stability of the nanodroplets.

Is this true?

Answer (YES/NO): NO